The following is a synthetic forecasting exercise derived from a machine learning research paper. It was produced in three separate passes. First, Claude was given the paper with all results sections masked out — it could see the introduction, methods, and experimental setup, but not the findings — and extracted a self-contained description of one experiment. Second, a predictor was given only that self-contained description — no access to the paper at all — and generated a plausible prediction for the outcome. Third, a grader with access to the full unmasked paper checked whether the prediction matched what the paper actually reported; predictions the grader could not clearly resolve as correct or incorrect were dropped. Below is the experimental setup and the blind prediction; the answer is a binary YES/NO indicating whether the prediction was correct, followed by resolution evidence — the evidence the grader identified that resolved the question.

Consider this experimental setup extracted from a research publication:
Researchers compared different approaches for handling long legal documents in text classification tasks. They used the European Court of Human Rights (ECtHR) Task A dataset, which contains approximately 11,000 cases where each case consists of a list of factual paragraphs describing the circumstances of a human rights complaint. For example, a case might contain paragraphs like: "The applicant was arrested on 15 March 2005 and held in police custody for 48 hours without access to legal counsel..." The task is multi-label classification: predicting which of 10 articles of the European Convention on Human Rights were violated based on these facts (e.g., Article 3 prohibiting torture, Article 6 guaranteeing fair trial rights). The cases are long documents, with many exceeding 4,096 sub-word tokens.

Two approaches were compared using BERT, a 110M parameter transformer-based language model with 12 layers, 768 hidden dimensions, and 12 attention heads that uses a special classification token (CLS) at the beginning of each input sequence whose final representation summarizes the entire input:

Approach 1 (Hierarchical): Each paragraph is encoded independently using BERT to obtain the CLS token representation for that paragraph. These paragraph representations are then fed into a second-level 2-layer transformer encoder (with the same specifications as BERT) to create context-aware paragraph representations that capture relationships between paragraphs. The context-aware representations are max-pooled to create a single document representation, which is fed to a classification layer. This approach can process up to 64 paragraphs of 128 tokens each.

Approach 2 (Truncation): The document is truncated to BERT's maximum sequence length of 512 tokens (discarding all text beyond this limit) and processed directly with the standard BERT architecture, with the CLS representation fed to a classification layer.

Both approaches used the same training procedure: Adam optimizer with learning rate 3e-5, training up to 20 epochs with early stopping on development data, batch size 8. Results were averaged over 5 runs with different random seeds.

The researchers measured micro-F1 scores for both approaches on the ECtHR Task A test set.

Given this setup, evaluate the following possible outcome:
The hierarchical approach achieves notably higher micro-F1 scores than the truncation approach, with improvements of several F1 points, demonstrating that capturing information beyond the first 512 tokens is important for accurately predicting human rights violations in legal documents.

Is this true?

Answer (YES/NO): YES